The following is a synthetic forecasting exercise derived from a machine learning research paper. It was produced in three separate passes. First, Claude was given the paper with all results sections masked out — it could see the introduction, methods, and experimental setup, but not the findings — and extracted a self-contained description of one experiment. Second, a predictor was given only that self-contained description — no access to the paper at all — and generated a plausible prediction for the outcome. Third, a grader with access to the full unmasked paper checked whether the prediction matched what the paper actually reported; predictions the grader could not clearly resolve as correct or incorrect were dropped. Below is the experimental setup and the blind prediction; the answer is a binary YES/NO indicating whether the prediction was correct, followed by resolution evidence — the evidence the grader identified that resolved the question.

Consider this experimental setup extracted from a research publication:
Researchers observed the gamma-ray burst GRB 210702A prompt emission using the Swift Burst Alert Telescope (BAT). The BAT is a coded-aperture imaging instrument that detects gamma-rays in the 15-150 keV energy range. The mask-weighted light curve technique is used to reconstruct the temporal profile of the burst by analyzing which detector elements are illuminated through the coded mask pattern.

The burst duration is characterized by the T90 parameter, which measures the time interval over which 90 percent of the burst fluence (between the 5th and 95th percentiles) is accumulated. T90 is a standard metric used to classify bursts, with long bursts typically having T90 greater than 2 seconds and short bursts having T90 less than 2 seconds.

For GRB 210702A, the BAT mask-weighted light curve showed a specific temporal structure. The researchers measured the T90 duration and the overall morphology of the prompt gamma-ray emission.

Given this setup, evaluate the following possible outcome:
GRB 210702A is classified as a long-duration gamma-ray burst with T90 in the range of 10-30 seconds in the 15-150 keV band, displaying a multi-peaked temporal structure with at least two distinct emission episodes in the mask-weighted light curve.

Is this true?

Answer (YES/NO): NO